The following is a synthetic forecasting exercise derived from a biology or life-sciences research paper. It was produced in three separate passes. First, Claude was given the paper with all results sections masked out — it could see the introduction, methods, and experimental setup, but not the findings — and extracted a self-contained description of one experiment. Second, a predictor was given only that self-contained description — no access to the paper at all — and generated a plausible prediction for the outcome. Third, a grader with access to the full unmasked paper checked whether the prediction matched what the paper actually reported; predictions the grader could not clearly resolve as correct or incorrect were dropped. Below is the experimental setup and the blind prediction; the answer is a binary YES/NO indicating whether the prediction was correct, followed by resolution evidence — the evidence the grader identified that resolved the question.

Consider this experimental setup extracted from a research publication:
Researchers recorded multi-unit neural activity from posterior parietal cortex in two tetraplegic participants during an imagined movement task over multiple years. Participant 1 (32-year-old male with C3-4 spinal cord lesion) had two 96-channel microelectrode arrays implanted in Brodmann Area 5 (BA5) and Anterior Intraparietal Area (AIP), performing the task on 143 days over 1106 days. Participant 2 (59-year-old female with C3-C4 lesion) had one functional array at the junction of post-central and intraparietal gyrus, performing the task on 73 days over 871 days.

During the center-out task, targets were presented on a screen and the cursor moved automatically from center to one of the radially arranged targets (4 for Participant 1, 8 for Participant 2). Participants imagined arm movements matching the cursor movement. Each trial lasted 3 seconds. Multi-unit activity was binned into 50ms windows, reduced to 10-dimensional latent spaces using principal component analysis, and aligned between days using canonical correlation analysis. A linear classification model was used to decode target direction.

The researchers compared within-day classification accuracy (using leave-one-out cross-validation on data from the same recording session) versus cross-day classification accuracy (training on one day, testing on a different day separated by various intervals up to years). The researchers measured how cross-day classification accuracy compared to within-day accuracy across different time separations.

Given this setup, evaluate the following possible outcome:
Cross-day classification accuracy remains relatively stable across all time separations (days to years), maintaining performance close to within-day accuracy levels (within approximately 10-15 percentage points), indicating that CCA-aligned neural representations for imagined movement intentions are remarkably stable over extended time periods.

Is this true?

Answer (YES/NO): YES